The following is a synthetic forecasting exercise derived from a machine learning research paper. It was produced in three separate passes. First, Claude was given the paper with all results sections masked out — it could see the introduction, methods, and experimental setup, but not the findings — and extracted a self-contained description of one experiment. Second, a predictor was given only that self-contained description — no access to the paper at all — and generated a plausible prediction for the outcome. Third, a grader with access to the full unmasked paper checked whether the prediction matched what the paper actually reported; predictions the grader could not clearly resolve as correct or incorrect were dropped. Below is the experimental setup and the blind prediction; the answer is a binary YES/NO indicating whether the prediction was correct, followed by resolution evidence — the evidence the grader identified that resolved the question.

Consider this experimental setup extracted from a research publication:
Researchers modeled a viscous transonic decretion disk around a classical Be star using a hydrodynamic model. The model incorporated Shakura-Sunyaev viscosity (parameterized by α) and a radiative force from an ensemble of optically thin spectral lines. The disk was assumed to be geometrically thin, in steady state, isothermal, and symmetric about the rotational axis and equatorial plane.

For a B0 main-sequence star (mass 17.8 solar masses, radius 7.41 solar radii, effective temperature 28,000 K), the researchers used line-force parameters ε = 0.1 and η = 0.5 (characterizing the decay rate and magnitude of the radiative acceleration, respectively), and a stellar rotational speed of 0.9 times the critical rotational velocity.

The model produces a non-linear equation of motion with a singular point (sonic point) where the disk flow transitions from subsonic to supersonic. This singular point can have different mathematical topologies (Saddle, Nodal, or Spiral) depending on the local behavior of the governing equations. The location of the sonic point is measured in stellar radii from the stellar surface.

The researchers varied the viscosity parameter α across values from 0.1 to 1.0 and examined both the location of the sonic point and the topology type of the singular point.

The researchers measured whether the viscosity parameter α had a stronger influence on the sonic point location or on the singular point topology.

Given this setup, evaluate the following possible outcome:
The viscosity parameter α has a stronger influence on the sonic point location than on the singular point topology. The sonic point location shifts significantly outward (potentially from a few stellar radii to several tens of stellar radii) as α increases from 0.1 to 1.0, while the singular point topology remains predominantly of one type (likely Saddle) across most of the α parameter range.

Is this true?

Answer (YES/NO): NO